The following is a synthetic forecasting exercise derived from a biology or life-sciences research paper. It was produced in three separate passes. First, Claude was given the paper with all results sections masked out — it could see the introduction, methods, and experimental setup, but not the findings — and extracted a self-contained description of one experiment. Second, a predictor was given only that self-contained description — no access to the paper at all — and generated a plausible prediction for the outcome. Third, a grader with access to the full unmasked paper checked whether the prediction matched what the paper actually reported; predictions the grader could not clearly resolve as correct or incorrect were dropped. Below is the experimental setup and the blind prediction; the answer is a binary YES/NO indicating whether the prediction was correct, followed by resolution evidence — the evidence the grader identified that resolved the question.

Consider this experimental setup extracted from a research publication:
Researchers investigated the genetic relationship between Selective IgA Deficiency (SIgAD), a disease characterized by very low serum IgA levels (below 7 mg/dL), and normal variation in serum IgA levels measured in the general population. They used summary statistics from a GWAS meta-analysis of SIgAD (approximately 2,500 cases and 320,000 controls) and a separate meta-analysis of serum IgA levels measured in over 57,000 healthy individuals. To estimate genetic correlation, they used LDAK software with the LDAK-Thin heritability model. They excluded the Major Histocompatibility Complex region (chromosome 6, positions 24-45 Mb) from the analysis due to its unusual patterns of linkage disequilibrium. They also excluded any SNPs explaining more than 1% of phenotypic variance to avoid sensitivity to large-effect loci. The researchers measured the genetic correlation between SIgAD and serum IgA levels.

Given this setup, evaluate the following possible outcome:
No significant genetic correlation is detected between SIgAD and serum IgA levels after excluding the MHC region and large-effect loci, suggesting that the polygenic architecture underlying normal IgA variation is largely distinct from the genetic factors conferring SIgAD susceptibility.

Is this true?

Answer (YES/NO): NO